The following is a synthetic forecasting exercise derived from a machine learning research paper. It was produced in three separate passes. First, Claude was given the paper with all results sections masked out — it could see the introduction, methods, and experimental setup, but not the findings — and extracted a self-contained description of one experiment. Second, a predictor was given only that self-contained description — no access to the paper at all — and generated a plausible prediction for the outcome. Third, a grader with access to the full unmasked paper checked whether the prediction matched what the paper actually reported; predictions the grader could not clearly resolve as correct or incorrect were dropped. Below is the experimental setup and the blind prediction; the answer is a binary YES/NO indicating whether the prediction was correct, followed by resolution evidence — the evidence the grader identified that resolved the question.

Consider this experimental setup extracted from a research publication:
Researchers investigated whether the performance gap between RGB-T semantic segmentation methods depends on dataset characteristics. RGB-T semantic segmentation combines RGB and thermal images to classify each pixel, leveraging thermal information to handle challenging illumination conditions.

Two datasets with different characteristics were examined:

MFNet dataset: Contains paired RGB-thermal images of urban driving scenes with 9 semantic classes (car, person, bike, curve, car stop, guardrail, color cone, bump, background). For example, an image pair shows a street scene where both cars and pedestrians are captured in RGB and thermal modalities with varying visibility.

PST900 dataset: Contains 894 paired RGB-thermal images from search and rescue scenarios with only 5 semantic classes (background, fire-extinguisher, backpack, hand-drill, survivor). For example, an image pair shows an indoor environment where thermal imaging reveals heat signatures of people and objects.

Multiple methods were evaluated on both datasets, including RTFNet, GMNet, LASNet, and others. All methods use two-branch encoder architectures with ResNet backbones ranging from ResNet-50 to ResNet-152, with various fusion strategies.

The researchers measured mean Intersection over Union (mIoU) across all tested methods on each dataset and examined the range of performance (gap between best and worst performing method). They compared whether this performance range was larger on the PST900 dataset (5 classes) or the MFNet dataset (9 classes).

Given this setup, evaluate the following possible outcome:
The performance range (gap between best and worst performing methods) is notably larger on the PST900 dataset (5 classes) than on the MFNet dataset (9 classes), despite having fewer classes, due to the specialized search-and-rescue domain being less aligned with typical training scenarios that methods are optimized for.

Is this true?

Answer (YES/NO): YES